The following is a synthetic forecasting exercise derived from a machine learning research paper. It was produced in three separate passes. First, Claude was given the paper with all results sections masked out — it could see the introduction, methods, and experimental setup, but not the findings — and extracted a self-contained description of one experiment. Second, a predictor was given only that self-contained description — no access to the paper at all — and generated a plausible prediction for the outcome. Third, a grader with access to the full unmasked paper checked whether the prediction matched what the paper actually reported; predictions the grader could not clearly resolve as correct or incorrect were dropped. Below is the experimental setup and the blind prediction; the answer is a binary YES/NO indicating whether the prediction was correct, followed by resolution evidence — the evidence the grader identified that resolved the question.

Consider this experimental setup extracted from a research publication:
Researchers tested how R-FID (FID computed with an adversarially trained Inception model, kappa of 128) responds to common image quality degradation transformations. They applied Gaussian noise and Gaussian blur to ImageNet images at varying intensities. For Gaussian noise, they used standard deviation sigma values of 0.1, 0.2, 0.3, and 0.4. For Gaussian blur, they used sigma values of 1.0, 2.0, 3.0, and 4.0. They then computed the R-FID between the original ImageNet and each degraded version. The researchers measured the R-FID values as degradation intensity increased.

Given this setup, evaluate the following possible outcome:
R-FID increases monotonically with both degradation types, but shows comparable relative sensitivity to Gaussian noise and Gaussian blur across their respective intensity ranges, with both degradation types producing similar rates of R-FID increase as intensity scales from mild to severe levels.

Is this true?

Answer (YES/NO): NO